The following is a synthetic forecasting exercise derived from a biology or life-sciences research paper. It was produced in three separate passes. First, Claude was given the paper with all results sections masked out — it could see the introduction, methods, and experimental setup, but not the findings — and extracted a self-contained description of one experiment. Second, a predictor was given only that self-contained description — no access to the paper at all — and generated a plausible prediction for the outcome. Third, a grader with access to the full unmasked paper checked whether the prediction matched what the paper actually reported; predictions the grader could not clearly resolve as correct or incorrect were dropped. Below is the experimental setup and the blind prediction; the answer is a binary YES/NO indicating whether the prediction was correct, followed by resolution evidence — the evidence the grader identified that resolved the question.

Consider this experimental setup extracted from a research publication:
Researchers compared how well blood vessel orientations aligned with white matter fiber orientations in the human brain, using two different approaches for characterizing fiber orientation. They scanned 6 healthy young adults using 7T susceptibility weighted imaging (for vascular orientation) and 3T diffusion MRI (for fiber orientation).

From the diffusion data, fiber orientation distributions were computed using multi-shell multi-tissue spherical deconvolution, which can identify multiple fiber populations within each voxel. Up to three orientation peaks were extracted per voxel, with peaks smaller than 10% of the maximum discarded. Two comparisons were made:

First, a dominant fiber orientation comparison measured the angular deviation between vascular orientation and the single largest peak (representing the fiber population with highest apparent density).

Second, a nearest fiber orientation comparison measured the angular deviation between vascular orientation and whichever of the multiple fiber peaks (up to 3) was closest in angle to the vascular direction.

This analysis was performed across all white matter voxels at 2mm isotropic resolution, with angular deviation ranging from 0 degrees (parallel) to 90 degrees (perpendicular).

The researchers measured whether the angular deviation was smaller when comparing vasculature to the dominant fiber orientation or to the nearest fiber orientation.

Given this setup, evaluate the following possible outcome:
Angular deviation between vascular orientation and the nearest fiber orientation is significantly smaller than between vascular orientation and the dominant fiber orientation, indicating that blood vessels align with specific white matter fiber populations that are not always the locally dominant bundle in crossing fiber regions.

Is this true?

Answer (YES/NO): YES